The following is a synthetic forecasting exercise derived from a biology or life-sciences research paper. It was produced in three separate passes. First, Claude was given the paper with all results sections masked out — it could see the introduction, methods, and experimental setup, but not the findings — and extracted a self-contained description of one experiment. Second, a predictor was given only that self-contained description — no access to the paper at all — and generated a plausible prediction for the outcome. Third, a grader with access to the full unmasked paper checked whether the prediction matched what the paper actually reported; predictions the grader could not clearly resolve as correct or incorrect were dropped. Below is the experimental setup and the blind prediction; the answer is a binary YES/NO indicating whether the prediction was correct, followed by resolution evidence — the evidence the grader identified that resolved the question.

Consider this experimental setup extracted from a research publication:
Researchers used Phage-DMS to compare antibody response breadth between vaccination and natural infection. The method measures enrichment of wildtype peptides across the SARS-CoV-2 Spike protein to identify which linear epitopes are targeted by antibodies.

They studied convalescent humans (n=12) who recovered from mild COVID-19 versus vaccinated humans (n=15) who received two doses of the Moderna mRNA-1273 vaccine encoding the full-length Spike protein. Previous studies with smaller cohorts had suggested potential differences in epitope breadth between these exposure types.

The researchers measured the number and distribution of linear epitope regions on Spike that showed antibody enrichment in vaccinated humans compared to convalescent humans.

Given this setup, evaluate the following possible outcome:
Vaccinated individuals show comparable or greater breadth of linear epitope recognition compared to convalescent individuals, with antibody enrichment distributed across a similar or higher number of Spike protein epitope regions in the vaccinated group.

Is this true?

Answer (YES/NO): YES